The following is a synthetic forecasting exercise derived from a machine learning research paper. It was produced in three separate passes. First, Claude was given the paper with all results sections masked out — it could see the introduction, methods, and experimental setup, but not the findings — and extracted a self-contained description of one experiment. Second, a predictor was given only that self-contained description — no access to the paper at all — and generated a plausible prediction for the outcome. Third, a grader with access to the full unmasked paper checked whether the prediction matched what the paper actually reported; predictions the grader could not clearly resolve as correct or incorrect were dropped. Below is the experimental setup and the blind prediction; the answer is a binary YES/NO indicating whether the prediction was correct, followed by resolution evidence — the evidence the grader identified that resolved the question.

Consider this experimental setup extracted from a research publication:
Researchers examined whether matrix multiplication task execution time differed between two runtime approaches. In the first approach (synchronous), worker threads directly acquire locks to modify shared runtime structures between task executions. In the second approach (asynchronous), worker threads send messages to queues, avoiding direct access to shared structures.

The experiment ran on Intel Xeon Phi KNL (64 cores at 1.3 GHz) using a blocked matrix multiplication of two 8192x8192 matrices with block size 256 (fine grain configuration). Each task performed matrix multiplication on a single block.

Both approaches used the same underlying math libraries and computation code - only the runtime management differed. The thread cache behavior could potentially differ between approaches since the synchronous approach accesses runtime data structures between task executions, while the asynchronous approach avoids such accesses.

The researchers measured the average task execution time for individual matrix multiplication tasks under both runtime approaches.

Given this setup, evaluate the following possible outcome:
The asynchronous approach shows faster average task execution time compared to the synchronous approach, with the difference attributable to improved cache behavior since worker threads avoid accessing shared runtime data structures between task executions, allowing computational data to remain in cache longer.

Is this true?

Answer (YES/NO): YES